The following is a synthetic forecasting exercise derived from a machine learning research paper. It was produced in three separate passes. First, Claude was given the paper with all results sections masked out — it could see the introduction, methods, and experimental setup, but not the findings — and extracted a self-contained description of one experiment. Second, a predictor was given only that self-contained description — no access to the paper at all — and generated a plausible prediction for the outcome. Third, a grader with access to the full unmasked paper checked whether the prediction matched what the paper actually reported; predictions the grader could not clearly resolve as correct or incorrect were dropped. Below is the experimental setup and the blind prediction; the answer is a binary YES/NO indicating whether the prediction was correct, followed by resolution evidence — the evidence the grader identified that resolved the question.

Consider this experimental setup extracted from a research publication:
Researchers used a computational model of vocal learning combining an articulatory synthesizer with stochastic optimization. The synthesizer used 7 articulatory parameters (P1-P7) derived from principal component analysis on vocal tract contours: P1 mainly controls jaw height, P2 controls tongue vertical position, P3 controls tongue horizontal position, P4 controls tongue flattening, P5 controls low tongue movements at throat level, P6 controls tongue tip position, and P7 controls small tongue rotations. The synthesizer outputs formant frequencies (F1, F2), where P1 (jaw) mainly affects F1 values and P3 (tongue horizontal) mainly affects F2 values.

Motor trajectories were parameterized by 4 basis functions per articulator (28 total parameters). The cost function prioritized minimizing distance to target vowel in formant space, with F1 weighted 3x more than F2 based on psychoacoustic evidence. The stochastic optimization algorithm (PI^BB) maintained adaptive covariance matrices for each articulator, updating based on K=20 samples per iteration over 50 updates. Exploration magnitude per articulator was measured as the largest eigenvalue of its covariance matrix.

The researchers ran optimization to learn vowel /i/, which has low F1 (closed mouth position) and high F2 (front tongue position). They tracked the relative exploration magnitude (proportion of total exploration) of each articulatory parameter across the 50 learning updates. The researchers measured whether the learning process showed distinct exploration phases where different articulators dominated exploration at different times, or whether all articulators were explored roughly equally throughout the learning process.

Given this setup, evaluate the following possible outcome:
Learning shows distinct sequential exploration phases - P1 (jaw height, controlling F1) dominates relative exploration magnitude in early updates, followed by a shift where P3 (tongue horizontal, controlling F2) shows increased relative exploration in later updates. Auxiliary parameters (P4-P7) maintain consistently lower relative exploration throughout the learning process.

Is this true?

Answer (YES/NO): NO